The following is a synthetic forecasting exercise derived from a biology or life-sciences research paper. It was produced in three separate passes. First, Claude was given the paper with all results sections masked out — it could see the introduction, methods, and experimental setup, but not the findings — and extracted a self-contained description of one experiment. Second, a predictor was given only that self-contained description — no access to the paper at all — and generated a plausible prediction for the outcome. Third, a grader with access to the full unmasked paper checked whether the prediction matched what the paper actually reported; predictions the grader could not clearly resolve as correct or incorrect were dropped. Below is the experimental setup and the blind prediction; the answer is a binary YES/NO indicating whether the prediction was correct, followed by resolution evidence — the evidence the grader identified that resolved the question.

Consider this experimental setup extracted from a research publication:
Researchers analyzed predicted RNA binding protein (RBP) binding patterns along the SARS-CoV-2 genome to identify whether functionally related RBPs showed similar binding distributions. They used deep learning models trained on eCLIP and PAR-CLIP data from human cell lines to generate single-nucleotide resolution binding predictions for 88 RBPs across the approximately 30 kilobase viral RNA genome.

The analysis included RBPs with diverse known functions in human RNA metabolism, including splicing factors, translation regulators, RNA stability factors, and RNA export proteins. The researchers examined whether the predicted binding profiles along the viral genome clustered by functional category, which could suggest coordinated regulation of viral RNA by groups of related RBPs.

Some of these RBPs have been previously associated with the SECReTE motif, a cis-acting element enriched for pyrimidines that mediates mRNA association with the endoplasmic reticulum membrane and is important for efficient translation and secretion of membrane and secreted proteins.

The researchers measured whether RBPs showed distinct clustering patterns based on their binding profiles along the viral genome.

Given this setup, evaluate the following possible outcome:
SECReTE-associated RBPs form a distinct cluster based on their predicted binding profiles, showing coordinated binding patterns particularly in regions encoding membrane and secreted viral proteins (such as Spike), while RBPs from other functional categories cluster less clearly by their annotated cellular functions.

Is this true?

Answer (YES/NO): NO